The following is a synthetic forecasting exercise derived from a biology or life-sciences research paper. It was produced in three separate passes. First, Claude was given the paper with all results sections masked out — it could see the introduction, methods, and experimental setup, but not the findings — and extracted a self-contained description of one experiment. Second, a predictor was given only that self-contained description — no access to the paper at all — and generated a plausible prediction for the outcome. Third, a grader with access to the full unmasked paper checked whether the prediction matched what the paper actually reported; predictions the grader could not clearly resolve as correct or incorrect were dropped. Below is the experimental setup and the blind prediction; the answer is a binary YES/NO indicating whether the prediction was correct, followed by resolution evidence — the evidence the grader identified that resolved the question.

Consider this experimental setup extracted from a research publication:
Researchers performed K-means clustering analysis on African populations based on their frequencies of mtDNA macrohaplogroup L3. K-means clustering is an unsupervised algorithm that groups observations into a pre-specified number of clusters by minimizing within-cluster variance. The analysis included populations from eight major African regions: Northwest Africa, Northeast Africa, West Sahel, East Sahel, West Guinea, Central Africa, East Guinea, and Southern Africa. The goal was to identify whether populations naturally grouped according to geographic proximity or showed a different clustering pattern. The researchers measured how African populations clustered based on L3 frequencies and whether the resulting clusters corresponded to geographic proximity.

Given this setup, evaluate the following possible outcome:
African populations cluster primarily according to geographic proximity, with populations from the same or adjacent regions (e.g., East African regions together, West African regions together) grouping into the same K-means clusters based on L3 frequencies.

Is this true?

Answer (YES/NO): NO